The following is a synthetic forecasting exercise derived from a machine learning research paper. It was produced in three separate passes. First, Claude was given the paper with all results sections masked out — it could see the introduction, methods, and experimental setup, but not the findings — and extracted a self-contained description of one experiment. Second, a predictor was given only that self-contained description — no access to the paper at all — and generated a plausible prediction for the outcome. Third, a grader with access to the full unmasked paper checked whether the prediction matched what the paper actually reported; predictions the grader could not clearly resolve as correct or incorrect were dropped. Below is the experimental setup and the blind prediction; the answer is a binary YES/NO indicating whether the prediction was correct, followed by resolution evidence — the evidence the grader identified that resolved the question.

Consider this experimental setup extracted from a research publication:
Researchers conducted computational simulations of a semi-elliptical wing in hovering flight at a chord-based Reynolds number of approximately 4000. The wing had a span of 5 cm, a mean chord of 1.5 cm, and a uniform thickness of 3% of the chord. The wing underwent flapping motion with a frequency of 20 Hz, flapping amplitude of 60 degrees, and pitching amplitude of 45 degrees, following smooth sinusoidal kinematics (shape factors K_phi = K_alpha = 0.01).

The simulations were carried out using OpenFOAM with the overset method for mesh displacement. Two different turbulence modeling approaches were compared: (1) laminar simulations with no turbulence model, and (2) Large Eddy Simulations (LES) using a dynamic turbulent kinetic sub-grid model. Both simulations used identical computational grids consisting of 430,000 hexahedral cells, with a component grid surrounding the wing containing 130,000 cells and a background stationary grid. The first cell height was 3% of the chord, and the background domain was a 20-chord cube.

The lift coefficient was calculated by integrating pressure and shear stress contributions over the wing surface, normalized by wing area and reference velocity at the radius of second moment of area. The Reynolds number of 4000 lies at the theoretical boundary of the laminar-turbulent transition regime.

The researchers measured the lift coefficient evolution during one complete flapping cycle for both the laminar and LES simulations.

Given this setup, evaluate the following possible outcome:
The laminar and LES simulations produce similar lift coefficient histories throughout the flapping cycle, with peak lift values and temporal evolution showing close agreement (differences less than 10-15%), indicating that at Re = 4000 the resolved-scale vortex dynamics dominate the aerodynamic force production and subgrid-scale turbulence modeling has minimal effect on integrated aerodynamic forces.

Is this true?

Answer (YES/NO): YES